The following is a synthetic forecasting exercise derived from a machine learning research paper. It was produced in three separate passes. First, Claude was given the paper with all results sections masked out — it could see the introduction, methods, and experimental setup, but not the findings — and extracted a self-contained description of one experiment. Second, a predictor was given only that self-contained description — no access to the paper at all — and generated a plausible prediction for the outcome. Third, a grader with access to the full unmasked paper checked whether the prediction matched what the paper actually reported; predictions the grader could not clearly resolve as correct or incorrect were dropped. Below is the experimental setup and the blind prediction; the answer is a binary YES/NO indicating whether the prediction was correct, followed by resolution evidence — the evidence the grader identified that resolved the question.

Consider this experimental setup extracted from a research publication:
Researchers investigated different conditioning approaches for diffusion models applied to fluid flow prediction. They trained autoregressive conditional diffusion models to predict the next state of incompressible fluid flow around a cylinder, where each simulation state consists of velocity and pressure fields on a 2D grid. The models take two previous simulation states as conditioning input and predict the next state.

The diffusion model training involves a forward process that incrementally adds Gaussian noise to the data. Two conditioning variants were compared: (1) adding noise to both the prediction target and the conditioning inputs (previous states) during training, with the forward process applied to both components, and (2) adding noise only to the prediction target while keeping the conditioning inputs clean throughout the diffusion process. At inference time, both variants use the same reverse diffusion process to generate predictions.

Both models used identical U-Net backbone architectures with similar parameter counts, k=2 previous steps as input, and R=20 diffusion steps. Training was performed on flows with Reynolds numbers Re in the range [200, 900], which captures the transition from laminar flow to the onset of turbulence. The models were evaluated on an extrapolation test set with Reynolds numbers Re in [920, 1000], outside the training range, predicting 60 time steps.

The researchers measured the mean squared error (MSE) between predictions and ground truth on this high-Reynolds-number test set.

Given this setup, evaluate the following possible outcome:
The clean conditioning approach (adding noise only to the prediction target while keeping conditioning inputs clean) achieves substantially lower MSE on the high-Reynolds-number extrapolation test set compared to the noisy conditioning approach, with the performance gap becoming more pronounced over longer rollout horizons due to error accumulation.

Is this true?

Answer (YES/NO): NO